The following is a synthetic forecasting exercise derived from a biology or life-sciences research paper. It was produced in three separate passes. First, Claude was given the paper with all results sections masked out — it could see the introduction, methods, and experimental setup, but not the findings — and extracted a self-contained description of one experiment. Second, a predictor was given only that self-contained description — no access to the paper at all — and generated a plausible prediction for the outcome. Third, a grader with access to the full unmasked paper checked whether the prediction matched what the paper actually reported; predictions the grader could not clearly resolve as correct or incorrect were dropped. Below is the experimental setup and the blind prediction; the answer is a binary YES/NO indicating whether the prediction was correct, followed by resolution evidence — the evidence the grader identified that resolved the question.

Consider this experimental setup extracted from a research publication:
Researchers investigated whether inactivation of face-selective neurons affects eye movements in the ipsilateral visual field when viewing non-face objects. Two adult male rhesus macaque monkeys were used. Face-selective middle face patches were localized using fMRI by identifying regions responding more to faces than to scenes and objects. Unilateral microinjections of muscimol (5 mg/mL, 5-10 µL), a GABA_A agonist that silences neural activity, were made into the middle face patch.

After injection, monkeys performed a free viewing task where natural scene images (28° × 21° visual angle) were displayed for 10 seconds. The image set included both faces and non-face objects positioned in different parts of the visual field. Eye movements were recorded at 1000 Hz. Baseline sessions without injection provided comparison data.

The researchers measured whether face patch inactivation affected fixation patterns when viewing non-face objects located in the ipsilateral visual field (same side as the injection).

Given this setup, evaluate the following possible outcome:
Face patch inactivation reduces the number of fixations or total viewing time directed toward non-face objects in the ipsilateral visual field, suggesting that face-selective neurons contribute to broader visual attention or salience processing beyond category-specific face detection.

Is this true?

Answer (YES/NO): NO